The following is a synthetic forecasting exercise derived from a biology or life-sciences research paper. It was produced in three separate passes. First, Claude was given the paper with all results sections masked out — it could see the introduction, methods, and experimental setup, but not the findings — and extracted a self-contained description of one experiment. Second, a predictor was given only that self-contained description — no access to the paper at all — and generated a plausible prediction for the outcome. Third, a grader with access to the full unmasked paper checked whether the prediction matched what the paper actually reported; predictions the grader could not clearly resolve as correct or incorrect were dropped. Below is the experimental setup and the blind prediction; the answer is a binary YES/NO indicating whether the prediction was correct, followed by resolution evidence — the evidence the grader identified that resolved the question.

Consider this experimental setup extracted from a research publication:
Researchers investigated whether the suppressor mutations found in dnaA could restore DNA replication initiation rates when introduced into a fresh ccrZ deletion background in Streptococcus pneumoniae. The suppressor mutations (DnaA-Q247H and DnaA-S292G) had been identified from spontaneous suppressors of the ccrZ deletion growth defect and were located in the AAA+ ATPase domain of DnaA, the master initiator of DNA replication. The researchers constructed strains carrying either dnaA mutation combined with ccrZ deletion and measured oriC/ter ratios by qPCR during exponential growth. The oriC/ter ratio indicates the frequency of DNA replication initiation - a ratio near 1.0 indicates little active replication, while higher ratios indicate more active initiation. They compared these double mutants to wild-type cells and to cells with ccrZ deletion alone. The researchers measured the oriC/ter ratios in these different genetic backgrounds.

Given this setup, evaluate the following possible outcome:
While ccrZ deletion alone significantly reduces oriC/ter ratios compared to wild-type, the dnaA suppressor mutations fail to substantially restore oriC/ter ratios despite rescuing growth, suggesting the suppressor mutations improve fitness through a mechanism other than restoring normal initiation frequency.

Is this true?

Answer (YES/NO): NO